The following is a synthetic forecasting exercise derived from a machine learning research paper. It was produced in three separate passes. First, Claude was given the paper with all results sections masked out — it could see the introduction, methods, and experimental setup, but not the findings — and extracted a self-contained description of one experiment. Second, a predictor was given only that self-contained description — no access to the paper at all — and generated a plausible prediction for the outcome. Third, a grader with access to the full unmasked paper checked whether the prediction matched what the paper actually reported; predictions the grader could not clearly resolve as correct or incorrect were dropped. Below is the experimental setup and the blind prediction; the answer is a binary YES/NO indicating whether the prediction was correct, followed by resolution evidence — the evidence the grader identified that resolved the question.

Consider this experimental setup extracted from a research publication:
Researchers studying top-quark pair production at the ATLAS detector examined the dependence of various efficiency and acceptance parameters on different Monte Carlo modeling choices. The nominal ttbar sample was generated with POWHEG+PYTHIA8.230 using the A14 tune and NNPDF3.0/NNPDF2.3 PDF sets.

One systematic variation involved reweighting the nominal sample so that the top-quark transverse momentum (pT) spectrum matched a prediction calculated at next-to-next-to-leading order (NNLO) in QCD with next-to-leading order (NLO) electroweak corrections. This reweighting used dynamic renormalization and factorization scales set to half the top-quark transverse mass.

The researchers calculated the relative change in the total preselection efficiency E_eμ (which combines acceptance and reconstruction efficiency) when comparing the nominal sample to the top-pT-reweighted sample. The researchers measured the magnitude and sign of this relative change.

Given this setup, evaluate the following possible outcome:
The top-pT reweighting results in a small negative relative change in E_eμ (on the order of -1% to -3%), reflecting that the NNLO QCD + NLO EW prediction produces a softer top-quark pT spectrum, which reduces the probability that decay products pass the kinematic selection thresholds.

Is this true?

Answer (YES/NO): NO